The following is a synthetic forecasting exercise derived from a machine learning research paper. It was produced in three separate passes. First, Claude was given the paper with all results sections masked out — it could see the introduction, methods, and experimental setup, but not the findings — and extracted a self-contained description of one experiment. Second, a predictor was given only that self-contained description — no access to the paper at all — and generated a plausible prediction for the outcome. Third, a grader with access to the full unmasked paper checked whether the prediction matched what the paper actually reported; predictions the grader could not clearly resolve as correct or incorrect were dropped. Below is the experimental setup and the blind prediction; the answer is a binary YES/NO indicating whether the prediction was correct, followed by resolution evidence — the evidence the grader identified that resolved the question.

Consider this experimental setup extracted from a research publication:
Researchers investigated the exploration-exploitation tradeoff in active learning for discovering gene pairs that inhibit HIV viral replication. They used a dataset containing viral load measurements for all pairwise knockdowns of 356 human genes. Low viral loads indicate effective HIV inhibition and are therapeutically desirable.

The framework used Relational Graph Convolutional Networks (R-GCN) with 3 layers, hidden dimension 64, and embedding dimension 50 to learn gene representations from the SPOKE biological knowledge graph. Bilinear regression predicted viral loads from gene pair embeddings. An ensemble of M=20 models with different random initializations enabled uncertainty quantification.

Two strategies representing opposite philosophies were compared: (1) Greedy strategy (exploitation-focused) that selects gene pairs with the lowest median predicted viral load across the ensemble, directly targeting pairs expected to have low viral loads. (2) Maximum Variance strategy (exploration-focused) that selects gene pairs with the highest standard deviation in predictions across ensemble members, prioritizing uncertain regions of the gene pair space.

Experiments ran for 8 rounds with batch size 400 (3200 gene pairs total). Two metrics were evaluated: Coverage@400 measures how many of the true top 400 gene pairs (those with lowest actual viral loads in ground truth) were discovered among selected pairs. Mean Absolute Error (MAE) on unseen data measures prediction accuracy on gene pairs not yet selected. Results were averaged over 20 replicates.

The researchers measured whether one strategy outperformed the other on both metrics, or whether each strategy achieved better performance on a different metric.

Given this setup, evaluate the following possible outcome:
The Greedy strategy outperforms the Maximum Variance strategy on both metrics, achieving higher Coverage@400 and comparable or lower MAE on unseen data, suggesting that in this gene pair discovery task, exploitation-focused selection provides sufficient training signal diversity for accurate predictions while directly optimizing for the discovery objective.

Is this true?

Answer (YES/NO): NO